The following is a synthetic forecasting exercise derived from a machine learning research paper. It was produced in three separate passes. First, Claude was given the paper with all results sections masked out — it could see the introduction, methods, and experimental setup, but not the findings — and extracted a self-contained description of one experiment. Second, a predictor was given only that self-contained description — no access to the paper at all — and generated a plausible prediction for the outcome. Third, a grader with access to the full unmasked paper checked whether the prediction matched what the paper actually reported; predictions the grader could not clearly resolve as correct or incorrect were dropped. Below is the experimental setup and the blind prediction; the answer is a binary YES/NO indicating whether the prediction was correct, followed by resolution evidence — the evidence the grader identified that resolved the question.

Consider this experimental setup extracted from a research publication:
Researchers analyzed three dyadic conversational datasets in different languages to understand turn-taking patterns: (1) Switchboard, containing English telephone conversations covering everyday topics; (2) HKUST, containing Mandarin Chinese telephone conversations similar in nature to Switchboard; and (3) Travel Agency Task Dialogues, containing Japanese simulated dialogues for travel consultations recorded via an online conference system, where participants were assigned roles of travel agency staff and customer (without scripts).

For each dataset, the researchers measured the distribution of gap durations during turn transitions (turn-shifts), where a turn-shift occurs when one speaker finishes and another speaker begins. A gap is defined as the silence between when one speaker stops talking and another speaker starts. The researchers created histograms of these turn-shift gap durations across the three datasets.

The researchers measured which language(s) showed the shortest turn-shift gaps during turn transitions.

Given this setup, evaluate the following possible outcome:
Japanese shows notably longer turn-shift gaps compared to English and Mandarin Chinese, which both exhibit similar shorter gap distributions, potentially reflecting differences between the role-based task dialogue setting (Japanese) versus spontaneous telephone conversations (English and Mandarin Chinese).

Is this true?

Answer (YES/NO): NO